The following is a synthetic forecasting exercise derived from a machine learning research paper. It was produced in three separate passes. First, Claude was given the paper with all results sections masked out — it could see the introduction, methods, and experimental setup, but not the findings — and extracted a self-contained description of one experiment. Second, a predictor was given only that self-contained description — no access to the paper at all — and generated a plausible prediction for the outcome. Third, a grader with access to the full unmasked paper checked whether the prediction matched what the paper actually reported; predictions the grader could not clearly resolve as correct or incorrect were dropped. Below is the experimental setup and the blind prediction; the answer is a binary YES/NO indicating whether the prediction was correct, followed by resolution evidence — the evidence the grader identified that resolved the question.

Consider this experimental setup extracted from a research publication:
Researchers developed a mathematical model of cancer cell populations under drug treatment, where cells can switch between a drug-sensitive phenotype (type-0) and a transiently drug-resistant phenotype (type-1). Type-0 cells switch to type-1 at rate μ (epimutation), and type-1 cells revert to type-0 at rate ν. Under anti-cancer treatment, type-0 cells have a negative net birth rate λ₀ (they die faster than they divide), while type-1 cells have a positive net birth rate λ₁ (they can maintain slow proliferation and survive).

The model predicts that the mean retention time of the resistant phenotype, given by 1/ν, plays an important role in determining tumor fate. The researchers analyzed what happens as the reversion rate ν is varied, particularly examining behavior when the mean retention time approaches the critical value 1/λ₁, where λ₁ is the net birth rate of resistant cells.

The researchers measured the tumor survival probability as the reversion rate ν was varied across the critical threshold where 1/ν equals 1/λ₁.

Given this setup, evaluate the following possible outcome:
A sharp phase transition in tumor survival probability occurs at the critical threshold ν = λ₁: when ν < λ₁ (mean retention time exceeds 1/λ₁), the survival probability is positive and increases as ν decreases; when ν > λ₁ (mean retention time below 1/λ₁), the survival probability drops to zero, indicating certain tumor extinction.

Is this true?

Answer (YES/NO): YES